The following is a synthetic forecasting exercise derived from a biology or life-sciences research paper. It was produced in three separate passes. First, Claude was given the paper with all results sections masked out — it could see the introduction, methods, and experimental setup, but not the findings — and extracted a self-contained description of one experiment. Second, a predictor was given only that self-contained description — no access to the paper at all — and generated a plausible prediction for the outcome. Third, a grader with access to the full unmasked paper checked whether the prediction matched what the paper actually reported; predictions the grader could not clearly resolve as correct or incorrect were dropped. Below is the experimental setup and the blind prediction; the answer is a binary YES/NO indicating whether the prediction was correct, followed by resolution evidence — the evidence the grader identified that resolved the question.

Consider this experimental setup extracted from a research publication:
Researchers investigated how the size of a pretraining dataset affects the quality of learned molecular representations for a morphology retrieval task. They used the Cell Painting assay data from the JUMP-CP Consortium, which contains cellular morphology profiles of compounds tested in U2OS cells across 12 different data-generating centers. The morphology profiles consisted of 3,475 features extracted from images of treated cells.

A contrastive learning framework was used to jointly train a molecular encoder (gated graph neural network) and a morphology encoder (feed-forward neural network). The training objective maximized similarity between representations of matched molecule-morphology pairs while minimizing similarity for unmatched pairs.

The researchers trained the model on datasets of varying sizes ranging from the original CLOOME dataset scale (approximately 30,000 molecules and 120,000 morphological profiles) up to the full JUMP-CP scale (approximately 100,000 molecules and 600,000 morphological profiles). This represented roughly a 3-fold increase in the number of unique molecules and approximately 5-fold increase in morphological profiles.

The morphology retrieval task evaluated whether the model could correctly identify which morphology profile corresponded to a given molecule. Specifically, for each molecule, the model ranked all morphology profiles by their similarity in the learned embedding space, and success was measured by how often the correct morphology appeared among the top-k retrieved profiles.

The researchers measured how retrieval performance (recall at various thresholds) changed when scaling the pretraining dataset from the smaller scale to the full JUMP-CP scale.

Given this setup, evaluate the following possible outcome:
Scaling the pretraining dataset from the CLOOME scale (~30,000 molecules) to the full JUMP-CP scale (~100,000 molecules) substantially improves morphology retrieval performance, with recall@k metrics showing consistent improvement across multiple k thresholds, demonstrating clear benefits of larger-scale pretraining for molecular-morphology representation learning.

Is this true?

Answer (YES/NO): YES